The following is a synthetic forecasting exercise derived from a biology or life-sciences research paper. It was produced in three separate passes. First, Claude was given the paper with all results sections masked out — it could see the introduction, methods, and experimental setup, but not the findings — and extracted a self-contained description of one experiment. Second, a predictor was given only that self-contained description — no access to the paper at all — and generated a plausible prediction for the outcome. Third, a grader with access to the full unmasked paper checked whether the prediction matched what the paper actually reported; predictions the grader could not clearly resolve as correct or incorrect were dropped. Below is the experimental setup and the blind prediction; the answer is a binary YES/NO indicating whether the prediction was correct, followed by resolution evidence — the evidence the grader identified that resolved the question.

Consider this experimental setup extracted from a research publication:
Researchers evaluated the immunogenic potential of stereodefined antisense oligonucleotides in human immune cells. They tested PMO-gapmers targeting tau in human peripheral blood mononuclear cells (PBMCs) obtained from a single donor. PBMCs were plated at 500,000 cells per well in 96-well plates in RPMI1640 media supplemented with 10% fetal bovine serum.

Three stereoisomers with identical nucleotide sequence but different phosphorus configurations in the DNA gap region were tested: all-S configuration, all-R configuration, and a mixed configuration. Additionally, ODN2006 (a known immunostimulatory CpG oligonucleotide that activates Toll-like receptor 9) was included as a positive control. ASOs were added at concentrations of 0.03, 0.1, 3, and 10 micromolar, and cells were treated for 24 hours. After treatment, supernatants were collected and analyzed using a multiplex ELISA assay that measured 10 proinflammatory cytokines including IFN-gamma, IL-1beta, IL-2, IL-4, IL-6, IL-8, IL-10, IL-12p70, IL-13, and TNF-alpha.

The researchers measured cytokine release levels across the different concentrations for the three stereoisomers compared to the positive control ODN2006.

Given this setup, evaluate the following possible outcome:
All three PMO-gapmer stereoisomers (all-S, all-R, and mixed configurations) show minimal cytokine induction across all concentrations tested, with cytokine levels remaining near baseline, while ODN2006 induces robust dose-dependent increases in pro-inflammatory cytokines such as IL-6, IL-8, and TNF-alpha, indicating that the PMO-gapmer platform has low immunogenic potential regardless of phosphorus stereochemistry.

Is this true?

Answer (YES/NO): NO